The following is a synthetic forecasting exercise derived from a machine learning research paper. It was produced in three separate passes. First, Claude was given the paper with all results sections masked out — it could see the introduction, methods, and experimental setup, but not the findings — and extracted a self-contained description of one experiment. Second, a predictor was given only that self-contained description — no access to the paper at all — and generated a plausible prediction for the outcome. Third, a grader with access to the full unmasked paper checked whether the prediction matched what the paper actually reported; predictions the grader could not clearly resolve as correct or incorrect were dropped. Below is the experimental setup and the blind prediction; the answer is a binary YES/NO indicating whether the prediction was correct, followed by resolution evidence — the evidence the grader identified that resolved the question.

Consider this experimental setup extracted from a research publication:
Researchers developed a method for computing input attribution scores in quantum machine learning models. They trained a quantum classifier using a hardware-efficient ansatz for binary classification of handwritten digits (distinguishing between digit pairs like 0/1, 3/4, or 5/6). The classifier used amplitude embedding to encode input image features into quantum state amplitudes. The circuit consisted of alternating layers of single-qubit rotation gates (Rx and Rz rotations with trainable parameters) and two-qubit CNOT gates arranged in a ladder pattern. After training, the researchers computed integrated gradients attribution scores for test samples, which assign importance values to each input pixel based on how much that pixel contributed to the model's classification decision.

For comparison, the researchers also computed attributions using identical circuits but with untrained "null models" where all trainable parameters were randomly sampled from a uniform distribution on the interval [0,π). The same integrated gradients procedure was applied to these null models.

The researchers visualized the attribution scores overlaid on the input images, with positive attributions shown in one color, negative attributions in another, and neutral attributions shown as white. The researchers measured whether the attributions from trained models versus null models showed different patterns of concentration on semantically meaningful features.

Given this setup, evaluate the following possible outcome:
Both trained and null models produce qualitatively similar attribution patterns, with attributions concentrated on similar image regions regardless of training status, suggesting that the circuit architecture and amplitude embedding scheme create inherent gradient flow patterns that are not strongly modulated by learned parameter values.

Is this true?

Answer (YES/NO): NO